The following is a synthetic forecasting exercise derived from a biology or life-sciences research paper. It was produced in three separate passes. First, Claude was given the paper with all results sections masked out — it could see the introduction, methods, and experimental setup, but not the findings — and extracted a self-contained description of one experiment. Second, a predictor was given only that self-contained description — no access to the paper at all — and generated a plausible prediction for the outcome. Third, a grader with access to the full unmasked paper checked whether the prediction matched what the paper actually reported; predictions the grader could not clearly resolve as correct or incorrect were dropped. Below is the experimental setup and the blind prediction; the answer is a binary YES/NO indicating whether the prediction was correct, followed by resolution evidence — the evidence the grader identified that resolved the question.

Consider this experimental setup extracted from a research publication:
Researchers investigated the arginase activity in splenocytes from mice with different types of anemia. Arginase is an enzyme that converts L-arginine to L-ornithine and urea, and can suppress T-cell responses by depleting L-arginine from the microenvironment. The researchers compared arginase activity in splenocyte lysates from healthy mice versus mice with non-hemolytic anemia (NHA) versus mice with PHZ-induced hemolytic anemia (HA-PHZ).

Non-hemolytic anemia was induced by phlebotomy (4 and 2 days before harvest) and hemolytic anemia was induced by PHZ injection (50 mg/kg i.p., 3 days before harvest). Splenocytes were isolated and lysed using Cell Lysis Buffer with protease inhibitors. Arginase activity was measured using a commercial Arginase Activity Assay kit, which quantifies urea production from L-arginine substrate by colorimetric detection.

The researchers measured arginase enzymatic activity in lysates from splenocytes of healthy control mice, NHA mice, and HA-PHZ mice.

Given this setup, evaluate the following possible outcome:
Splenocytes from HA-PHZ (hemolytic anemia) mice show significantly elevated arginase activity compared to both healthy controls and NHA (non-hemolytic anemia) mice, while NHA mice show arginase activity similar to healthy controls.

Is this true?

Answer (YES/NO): NO